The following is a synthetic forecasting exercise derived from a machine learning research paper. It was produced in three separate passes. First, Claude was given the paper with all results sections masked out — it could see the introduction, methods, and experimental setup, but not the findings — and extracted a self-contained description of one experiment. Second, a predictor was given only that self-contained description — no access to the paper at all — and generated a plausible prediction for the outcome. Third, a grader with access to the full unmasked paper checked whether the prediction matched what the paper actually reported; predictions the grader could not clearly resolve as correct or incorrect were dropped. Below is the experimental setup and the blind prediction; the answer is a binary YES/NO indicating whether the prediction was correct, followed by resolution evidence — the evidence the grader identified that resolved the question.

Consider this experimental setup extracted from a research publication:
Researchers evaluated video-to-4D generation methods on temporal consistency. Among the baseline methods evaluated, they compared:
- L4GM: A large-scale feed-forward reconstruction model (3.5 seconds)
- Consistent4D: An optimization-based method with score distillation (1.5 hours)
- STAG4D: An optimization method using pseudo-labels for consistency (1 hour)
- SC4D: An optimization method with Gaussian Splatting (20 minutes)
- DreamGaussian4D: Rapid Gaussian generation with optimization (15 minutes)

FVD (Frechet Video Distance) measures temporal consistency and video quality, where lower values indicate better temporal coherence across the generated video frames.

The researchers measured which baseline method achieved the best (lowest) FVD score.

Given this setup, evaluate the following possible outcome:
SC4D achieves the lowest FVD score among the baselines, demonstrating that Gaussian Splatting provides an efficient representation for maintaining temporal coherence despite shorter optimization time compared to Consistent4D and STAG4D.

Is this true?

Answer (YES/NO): NO